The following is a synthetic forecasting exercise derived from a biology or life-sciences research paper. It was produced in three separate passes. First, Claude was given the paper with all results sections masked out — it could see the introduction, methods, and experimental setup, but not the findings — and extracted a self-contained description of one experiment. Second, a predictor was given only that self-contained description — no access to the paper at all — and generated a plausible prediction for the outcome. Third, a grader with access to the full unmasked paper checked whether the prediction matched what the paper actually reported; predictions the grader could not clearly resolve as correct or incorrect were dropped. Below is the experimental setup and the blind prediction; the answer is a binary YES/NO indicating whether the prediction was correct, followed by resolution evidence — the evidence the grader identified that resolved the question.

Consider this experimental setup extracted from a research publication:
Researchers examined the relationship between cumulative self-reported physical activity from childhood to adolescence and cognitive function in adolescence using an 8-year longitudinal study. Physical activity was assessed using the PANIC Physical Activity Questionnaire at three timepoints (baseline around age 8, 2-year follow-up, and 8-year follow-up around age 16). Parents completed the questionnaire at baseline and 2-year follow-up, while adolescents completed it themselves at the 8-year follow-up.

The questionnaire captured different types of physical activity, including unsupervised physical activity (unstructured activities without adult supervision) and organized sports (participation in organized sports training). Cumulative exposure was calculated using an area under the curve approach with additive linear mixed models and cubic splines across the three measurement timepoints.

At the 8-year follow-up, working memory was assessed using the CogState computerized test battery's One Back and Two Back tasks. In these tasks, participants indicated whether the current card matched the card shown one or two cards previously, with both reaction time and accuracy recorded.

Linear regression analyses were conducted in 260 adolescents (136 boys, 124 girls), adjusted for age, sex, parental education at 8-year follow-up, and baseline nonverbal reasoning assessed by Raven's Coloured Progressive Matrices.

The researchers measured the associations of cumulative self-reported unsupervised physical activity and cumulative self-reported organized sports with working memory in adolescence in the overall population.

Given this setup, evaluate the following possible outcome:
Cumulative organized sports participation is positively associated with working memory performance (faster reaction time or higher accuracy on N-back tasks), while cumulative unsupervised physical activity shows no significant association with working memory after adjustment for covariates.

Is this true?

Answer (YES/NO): NO